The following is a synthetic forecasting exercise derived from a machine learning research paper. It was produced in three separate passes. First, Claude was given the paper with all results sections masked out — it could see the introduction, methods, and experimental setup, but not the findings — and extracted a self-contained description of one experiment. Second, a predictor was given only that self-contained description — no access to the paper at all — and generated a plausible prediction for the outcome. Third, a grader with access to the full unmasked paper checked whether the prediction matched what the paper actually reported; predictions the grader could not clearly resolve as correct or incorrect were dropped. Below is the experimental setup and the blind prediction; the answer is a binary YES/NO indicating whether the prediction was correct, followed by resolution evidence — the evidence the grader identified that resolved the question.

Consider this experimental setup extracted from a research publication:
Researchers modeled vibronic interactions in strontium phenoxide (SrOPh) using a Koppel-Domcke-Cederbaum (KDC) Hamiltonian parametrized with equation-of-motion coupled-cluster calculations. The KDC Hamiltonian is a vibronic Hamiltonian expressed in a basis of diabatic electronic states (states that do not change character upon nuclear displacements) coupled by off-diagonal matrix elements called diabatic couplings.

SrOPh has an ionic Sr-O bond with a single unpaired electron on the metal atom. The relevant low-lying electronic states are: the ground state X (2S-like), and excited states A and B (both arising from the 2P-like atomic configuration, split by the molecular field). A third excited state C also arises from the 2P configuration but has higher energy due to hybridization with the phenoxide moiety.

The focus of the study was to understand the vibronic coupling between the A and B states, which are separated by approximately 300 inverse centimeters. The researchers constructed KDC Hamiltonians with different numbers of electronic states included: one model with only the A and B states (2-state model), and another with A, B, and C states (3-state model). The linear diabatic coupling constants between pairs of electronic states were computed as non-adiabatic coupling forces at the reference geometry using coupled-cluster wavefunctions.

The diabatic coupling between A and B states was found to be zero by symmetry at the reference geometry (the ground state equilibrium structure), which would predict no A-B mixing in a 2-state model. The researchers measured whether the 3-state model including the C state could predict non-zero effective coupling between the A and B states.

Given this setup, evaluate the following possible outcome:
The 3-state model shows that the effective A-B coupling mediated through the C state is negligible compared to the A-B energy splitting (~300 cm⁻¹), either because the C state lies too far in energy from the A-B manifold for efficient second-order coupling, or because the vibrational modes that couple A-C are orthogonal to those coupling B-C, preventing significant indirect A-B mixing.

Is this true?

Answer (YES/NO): NO